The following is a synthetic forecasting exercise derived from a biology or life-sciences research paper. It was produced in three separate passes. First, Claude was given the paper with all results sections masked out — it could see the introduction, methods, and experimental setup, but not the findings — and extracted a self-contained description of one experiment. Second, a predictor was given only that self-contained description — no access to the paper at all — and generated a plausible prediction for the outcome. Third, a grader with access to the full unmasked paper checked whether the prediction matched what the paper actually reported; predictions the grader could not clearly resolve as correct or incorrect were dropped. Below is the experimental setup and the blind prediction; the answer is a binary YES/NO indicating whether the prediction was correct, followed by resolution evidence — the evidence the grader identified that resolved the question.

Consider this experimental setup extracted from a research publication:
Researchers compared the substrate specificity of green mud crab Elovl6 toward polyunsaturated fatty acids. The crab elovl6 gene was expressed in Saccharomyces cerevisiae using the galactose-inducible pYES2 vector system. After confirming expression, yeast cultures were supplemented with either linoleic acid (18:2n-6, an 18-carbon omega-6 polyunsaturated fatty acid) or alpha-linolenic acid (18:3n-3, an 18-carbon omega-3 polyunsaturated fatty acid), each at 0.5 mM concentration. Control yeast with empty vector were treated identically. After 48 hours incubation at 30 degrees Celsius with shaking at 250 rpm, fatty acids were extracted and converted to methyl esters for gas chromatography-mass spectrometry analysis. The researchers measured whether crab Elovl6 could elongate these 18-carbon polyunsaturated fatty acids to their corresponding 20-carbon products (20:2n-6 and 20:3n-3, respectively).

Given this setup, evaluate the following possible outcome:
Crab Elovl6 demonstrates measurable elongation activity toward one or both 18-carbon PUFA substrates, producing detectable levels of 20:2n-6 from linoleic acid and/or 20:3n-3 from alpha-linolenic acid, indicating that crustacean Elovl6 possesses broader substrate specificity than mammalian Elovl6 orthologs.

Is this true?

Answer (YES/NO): YES